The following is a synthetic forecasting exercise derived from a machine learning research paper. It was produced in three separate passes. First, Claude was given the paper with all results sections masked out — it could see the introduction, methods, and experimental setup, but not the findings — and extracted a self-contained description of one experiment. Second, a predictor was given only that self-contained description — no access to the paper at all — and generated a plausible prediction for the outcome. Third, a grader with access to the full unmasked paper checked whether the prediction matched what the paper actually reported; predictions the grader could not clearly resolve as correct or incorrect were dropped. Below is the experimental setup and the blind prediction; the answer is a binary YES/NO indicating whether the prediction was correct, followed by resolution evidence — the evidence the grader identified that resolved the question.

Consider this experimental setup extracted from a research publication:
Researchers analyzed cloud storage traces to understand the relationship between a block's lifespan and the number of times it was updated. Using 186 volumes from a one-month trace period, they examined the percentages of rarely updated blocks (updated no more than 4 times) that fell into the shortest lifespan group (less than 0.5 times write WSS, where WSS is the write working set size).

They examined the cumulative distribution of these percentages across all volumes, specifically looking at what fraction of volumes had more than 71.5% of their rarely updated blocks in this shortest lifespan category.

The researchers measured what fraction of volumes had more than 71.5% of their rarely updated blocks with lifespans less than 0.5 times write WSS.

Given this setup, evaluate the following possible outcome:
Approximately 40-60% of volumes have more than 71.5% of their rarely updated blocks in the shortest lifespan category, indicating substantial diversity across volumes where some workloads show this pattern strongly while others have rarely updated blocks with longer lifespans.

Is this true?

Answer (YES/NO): NO